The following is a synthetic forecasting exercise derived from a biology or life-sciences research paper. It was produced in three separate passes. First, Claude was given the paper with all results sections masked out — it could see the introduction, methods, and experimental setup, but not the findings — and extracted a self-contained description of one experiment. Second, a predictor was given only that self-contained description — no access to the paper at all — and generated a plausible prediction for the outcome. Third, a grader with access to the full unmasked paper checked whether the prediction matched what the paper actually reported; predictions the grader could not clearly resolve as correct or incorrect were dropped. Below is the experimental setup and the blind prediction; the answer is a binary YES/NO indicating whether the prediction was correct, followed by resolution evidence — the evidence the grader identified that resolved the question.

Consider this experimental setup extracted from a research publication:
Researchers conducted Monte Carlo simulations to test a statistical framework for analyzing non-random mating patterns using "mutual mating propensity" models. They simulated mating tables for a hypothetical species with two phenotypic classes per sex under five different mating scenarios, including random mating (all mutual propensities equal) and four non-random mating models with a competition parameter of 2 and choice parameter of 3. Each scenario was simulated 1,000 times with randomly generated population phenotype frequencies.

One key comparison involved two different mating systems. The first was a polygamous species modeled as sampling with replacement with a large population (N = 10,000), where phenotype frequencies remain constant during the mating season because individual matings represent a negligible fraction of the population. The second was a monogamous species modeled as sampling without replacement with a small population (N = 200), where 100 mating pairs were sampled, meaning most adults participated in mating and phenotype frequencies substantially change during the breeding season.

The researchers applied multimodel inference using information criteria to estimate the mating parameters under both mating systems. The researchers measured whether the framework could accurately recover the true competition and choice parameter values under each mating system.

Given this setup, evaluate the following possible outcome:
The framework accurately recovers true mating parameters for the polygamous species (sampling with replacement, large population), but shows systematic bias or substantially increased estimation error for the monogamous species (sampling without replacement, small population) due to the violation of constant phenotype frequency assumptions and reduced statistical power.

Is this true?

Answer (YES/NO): YES